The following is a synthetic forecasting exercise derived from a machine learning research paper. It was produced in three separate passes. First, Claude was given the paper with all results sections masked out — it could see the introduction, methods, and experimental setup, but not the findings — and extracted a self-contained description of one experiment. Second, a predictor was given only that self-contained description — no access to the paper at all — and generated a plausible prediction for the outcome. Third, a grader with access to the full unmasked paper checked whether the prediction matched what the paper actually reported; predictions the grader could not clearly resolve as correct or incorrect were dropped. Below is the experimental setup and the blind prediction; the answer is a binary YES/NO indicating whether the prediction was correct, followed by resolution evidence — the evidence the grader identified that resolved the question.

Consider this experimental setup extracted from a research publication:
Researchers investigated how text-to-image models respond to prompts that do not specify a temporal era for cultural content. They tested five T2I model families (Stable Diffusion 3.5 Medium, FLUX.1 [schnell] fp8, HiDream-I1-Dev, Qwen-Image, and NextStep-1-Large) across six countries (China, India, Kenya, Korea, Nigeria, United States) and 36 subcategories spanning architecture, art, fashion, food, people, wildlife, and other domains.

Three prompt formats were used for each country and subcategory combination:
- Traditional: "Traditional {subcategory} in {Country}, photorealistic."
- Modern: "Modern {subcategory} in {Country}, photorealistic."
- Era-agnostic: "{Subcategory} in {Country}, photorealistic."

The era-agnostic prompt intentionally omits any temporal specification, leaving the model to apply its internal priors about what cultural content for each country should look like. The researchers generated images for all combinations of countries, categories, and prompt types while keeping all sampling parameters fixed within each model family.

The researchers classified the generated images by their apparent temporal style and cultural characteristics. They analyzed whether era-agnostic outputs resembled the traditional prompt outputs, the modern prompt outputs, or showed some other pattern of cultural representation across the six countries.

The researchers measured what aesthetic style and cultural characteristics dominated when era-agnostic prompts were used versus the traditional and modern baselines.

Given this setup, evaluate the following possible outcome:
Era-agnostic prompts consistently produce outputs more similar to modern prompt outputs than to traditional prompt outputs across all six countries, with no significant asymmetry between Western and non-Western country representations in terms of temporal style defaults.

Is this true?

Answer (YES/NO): NO